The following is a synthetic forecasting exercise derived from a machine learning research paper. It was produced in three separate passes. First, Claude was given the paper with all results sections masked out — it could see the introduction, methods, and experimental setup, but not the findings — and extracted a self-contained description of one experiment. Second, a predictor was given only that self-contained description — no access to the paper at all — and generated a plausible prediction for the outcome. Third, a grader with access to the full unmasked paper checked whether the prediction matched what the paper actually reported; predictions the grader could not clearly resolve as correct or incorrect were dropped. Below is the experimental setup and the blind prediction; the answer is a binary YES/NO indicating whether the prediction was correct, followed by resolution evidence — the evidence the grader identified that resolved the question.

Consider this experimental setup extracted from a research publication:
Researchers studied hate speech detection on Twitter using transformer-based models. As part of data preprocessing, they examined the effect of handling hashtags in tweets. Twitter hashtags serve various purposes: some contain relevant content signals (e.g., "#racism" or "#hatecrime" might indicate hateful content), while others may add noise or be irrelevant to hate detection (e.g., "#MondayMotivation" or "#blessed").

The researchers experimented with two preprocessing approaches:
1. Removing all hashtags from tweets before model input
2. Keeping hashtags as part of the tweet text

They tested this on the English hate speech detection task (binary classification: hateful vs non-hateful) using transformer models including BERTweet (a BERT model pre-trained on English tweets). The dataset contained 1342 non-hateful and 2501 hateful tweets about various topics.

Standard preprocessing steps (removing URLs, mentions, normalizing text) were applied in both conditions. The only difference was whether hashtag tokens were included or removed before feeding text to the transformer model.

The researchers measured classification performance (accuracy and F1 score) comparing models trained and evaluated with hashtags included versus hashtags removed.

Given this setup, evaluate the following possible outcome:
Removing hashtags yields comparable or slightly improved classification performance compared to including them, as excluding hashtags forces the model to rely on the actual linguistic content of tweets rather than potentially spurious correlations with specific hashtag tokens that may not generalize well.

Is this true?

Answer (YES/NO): YES